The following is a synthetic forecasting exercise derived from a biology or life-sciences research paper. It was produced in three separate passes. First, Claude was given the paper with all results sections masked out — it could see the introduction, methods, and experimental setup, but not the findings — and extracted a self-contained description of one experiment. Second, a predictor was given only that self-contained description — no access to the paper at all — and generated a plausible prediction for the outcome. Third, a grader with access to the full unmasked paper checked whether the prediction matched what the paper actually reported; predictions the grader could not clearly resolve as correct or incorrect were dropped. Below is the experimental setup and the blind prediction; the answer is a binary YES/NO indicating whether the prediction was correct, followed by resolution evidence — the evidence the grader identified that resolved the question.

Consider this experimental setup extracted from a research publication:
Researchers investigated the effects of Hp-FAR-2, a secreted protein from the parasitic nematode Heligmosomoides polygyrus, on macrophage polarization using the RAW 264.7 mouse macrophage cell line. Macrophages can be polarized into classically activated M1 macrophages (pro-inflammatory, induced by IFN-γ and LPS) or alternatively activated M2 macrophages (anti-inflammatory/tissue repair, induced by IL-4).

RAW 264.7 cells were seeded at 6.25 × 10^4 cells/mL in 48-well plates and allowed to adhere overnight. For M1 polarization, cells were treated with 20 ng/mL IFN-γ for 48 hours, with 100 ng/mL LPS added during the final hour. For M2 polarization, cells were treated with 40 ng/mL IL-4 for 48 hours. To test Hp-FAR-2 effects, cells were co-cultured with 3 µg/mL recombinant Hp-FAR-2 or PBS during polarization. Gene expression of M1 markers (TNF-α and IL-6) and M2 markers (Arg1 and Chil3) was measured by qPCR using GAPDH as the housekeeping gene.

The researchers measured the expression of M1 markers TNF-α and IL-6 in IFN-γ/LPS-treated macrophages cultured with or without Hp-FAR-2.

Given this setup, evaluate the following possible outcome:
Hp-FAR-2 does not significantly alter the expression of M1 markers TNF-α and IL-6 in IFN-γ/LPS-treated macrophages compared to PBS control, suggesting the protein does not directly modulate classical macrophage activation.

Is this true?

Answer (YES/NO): NO